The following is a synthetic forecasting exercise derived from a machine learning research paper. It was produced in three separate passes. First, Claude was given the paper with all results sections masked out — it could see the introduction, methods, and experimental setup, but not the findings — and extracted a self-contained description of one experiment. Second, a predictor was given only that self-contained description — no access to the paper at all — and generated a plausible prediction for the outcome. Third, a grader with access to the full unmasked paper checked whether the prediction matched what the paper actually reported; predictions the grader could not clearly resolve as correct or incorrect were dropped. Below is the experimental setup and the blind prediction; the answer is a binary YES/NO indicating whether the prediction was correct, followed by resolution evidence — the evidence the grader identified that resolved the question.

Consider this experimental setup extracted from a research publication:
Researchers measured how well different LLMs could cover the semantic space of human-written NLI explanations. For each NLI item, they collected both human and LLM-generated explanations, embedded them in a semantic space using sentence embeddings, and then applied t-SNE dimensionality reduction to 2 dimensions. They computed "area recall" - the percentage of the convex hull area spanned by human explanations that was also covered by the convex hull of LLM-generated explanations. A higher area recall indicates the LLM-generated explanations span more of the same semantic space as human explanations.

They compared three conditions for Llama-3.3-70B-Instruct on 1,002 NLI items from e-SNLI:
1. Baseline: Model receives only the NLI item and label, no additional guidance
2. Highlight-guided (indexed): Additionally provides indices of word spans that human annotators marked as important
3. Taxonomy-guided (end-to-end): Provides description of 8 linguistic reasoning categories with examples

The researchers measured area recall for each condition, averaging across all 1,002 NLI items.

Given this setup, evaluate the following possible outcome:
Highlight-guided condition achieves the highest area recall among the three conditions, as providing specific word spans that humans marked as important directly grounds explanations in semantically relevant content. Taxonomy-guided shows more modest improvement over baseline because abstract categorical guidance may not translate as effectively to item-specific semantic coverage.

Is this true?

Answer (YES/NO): NO